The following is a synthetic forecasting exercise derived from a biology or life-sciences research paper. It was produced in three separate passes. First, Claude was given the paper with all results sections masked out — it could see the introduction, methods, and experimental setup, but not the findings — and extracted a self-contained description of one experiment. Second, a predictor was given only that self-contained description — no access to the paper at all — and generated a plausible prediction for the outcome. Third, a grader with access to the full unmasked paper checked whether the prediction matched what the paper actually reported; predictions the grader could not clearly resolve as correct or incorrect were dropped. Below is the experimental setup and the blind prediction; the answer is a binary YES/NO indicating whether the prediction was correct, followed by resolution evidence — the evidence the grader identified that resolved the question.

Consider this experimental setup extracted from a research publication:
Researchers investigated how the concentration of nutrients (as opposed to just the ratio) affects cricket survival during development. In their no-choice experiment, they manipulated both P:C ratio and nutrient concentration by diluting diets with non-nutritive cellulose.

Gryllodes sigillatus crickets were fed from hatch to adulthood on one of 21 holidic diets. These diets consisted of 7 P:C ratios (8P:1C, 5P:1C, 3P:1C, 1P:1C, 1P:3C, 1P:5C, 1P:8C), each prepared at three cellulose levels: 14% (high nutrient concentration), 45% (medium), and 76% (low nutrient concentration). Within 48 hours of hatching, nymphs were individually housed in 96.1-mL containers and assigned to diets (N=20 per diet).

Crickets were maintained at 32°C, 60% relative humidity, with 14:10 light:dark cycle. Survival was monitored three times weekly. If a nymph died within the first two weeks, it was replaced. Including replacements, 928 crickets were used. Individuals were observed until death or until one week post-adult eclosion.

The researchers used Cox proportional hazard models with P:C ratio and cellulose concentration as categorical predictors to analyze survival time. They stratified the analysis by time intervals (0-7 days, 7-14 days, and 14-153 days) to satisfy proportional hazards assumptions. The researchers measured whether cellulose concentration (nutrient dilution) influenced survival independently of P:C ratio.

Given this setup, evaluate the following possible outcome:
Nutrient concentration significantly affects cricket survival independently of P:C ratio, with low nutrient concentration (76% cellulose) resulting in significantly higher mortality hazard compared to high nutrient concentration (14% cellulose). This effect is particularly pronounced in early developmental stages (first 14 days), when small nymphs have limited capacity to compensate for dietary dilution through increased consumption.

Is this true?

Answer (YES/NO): YES